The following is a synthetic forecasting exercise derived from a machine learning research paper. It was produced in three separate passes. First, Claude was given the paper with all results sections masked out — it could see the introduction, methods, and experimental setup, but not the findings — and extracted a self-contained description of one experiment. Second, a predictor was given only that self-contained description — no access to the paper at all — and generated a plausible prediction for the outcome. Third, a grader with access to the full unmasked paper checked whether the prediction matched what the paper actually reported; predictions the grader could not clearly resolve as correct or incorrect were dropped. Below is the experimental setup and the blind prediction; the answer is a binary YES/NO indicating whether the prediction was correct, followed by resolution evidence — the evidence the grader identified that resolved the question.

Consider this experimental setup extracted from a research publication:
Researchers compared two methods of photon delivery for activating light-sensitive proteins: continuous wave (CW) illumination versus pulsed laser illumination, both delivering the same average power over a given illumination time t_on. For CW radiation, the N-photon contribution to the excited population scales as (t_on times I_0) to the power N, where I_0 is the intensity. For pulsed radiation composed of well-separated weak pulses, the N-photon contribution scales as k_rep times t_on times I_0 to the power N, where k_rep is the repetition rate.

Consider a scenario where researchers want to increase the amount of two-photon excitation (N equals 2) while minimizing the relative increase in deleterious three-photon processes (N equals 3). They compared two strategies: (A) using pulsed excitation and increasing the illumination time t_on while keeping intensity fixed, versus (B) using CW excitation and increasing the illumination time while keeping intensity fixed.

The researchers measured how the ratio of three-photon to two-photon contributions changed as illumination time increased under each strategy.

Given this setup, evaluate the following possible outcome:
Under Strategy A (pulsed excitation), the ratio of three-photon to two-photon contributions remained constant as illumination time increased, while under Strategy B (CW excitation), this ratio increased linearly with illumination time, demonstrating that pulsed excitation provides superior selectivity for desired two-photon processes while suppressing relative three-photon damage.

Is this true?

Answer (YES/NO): YES